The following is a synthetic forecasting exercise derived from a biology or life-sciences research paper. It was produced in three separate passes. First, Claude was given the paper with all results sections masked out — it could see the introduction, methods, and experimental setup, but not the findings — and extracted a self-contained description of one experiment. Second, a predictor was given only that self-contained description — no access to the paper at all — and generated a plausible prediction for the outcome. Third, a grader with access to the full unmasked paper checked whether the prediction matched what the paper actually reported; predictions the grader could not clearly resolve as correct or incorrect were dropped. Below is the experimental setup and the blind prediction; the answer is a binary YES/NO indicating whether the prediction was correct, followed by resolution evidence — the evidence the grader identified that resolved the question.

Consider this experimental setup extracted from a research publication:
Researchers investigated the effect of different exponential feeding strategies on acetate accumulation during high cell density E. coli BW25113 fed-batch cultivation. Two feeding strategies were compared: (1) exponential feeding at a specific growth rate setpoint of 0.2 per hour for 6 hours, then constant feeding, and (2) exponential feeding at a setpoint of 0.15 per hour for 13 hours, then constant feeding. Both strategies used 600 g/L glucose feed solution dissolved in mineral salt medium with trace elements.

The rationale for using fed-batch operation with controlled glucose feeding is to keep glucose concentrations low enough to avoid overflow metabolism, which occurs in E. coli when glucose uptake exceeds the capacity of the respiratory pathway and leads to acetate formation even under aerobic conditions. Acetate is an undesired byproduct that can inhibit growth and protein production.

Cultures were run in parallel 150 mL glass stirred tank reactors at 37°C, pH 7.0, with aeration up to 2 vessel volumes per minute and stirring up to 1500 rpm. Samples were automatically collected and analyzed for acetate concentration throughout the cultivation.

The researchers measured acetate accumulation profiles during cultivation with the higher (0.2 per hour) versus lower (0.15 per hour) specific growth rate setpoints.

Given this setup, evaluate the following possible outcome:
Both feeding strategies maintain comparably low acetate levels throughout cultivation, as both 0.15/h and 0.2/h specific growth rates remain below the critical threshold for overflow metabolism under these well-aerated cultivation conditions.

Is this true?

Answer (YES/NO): YES